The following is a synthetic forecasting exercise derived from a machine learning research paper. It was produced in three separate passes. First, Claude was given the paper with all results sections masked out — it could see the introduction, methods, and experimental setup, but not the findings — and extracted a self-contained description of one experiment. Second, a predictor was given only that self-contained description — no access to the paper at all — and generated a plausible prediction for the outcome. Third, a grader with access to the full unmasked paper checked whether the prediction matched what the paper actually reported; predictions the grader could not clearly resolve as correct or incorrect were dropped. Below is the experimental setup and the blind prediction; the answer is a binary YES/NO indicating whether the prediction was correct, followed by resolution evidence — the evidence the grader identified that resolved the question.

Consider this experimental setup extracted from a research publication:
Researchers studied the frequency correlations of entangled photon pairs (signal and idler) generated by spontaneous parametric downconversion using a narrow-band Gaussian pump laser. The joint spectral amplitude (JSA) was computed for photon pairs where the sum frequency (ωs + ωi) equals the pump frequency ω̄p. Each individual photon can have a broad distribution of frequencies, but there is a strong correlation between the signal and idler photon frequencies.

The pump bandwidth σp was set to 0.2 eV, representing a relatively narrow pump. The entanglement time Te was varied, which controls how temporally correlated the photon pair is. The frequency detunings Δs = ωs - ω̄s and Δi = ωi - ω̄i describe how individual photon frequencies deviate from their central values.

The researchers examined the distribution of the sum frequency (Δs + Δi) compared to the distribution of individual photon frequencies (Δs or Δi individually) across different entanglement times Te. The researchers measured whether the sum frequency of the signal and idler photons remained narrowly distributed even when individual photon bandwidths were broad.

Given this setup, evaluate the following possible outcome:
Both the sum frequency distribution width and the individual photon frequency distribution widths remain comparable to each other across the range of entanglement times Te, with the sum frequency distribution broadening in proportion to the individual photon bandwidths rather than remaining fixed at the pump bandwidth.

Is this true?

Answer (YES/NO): NO